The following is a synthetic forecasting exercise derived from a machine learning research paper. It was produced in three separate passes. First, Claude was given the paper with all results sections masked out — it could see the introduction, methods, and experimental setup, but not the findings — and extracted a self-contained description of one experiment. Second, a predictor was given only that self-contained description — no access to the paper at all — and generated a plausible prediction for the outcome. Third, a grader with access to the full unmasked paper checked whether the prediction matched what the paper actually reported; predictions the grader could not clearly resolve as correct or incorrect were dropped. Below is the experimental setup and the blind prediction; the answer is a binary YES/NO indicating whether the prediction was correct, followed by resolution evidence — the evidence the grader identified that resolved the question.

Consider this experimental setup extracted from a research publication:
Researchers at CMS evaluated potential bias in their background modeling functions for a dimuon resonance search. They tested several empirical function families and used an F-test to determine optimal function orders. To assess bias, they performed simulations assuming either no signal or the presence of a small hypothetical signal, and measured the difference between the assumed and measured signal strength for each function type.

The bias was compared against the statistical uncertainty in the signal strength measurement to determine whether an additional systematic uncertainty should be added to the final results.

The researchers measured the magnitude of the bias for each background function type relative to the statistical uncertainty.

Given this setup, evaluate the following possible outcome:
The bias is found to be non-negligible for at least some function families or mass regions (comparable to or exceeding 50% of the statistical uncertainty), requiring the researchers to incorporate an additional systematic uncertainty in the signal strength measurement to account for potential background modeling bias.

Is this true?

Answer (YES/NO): NO